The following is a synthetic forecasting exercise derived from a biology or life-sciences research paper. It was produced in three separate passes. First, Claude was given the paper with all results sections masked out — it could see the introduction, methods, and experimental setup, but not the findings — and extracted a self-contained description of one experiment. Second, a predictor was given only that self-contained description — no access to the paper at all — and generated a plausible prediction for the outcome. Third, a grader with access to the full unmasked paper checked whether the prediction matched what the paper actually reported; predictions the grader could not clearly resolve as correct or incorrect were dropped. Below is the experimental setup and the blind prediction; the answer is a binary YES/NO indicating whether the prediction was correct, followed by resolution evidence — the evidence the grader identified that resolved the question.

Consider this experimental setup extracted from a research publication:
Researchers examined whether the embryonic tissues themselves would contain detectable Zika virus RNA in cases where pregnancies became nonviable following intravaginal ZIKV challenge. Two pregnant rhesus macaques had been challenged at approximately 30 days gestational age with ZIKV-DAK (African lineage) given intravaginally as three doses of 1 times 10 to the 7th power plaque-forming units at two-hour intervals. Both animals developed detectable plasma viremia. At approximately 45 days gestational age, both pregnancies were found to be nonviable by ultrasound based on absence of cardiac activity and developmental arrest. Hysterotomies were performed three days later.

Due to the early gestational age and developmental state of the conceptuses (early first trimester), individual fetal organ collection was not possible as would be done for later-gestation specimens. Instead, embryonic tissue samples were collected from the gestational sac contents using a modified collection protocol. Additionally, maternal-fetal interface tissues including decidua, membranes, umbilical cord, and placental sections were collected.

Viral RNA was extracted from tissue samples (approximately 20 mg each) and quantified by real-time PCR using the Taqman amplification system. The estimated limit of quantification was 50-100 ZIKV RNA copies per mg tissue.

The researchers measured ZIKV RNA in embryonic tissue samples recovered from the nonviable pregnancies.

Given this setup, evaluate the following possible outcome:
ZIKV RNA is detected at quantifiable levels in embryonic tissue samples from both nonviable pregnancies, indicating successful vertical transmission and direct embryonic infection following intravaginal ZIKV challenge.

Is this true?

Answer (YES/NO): YES